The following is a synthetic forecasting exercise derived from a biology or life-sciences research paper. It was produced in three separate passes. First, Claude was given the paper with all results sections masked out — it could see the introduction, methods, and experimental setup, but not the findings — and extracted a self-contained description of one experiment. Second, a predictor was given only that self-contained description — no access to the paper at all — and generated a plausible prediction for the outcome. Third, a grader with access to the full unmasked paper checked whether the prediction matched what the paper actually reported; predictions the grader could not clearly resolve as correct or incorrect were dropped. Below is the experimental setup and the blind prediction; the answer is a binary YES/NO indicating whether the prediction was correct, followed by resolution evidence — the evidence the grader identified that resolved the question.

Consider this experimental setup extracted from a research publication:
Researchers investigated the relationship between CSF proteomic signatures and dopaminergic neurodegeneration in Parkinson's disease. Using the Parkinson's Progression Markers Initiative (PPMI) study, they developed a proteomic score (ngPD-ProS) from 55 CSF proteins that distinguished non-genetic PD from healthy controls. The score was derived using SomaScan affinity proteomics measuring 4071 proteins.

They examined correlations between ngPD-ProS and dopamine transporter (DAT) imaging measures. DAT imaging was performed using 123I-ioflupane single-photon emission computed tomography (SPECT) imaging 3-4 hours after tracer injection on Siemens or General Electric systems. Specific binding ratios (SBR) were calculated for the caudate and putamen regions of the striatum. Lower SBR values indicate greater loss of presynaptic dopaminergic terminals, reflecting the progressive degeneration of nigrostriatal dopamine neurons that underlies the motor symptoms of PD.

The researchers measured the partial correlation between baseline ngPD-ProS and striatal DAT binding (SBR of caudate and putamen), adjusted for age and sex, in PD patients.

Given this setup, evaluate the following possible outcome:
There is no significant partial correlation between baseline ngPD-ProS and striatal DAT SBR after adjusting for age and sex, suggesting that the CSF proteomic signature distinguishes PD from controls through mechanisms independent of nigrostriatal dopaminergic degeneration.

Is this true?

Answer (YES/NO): NO